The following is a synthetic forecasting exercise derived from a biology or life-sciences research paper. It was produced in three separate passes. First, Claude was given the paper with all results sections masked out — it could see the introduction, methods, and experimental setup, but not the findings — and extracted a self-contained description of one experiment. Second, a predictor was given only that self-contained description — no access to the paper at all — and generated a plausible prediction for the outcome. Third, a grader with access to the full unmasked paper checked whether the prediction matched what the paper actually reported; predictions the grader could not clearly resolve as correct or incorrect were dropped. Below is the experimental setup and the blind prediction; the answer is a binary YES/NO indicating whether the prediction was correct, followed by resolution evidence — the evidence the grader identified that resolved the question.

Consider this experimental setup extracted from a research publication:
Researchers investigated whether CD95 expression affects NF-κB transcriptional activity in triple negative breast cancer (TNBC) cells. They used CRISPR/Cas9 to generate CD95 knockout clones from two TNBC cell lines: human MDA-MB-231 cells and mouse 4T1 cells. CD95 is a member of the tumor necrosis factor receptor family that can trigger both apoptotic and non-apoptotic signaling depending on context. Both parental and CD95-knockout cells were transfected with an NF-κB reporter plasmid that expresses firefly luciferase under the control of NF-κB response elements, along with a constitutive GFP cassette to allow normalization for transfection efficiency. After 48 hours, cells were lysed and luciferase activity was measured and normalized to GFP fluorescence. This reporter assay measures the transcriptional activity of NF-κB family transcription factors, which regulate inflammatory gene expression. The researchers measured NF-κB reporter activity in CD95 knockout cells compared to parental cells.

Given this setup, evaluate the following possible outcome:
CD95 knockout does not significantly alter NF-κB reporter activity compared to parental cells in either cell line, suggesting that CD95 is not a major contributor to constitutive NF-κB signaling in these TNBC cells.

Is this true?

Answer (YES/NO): NO